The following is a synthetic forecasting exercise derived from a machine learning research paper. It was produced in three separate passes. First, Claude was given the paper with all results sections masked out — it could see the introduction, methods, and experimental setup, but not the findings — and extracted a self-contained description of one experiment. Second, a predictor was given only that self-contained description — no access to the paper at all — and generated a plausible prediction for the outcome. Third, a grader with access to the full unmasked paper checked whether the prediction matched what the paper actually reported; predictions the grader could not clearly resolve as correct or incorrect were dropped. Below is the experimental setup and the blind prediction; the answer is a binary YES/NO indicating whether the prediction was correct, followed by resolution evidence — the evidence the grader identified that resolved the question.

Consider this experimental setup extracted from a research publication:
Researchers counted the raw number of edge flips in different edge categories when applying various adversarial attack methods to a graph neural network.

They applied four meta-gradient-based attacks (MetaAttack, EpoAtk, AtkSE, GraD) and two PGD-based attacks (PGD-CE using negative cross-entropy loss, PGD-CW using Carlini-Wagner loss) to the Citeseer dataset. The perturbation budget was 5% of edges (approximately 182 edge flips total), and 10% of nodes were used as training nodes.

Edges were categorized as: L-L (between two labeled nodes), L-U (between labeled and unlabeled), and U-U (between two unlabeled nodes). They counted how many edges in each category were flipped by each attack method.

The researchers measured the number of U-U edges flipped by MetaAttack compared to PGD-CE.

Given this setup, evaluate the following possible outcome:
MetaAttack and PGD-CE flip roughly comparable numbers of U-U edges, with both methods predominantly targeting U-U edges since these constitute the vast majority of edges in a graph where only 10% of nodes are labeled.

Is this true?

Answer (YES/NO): NO